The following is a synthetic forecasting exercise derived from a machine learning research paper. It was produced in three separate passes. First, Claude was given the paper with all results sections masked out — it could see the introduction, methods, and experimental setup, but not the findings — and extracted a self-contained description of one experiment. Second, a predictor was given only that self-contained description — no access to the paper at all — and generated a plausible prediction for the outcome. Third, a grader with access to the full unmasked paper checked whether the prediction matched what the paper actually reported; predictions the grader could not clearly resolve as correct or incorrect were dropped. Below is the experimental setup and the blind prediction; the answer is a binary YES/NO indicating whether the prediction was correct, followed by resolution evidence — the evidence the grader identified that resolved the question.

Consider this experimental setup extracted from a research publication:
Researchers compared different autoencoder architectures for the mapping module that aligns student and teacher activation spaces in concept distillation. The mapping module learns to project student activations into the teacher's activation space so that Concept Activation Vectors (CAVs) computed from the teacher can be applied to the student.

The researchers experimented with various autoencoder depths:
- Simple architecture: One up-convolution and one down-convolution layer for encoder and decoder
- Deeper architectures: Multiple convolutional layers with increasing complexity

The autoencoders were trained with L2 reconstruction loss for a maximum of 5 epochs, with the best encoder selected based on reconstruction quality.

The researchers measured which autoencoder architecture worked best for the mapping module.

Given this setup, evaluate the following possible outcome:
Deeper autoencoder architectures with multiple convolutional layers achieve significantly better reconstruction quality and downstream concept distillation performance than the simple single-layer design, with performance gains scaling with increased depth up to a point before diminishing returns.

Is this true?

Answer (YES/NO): NO